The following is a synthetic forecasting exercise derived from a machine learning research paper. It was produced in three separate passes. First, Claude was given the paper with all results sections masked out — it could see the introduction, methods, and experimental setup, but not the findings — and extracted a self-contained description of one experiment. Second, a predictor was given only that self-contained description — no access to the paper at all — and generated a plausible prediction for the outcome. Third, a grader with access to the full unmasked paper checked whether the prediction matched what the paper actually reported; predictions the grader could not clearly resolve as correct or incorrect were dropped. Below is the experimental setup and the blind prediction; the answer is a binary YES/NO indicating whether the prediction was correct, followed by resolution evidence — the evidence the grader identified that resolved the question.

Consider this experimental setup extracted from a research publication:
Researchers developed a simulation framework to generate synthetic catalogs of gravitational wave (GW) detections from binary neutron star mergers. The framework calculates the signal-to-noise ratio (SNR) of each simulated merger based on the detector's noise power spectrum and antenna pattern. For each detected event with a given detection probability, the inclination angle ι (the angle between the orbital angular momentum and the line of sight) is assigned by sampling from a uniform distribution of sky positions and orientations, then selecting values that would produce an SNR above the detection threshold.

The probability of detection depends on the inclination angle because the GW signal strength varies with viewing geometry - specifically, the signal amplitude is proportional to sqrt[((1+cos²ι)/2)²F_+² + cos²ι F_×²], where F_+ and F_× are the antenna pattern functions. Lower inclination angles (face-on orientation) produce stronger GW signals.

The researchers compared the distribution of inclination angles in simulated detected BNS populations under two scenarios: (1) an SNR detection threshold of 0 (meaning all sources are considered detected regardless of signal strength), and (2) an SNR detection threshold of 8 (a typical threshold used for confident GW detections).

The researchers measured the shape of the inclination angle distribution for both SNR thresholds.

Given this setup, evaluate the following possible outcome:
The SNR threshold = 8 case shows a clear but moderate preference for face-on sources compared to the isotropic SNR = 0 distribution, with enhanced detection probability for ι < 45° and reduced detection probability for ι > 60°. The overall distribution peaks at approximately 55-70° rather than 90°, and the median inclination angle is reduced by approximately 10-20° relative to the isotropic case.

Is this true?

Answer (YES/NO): NO